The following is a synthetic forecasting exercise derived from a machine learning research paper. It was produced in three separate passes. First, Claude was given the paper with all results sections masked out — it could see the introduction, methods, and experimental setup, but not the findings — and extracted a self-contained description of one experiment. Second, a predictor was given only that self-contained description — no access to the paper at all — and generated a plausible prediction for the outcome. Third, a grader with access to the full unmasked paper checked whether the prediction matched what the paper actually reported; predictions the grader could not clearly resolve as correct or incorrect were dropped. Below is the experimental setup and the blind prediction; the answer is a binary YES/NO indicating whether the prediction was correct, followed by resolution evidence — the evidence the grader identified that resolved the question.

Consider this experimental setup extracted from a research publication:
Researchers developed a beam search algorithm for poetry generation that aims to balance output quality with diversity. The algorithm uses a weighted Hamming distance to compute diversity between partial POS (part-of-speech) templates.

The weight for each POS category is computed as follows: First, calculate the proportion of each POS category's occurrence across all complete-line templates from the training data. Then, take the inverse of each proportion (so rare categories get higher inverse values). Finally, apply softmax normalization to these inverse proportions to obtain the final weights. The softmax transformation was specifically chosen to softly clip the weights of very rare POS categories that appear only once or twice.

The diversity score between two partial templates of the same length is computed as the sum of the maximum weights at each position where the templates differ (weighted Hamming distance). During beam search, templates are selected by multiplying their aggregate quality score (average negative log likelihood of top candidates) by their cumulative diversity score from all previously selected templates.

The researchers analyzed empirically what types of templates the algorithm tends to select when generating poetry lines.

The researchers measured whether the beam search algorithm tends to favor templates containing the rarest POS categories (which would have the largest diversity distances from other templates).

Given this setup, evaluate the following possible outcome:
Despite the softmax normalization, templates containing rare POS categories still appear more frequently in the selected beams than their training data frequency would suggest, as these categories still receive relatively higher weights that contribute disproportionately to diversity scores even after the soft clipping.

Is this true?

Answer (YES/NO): NO